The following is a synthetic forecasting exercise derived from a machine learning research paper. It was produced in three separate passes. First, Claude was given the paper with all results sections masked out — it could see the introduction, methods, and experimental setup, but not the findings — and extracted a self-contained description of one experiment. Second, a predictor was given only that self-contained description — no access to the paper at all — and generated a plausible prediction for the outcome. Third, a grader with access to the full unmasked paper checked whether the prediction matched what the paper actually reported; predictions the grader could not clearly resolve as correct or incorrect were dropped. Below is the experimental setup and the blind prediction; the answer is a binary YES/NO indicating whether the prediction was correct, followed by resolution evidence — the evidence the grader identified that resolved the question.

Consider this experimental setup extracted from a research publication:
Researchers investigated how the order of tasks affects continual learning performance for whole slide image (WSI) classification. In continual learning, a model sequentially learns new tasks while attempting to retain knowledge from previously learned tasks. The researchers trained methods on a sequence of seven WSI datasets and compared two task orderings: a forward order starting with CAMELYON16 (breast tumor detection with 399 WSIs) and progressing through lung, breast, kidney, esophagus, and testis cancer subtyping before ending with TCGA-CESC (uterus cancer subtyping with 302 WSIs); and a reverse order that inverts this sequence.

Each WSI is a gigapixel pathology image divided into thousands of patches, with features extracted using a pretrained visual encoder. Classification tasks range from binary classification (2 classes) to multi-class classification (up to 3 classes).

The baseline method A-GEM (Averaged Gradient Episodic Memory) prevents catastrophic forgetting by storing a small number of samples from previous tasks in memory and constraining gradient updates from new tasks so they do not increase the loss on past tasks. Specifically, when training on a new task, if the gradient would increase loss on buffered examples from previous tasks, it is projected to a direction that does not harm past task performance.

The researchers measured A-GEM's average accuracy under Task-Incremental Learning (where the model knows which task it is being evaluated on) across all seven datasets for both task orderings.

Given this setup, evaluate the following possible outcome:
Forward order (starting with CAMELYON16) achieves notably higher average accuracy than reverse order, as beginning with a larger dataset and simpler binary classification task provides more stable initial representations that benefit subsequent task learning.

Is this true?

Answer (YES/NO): YES